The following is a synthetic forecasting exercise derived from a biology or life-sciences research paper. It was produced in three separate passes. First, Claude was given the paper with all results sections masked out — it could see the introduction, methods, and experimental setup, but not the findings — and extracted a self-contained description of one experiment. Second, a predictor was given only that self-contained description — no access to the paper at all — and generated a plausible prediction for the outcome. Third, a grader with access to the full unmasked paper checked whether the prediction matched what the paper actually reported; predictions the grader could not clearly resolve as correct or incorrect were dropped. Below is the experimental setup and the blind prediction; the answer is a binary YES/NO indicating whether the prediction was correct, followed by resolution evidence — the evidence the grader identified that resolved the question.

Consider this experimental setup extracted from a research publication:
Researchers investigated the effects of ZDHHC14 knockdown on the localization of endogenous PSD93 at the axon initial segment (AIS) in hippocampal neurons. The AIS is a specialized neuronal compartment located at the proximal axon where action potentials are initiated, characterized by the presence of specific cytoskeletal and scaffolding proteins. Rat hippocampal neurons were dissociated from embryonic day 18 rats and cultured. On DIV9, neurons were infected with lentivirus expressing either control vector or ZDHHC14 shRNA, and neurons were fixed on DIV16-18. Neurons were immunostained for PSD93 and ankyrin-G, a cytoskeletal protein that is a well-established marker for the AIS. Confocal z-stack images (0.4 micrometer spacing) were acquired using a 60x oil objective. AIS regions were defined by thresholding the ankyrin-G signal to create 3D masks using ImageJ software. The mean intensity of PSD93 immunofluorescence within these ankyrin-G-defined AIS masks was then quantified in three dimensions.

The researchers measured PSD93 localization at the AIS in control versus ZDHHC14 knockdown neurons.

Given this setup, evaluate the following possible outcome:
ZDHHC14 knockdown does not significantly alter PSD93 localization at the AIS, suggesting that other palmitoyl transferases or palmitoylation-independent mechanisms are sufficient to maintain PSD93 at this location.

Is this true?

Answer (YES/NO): NO